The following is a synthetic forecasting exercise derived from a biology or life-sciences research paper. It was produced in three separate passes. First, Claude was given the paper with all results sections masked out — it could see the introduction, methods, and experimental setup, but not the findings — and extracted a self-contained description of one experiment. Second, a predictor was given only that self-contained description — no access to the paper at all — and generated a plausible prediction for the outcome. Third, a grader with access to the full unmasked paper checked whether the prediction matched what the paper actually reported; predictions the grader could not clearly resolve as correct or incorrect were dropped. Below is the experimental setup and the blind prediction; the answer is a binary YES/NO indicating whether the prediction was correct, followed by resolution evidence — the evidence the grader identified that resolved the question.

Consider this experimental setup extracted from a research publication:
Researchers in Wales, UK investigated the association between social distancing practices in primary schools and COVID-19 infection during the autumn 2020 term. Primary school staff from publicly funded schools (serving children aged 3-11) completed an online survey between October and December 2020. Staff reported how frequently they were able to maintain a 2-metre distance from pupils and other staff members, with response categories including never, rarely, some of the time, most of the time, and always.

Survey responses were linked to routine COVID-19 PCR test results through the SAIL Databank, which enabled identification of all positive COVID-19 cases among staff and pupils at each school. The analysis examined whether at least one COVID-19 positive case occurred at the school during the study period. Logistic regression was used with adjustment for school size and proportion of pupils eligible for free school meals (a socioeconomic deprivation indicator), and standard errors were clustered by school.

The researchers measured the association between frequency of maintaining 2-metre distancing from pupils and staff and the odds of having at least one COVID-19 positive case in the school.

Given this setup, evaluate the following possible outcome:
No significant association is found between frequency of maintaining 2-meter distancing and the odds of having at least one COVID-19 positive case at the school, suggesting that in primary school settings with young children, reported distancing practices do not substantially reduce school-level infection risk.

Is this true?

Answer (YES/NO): YES